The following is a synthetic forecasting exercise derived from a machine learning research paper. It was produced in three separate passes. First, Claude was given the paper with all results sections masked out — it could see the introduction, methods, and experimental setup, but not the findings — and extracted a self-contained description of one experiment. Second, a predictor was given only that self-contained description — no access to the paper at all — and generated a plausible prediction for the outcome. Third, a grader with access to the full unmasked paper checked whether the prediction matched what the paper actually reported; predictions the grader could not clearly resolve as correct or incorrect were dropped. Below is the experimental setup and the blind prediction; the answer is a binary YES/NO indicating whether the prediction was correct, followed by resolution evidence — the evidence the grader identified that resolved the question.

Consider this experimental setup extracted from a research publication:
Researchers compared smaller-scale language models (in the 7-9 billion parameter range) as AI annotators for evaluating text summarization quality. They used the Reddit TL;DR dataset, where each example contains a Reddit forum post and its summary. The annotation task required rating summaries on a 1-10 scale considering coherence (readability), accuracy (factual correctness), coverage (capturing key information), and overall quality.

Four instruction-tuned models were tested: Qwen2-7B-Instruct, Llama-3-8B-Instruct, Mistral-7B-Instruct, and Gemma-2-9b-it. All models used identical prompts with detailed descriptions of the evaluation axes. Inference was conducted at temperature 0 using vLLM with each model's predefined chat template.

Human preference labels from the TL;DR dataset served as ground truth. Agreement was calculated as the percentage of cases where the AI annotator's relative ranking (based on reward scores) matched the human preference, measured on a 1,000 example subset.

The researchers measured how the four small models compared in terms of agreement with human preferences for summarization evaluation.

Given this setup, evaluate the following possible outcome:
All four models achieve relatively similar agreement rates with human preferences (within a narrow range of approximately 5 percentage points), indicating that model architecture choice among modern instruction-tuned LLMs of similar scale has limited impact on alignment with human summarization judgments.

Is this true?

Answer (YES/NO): NO